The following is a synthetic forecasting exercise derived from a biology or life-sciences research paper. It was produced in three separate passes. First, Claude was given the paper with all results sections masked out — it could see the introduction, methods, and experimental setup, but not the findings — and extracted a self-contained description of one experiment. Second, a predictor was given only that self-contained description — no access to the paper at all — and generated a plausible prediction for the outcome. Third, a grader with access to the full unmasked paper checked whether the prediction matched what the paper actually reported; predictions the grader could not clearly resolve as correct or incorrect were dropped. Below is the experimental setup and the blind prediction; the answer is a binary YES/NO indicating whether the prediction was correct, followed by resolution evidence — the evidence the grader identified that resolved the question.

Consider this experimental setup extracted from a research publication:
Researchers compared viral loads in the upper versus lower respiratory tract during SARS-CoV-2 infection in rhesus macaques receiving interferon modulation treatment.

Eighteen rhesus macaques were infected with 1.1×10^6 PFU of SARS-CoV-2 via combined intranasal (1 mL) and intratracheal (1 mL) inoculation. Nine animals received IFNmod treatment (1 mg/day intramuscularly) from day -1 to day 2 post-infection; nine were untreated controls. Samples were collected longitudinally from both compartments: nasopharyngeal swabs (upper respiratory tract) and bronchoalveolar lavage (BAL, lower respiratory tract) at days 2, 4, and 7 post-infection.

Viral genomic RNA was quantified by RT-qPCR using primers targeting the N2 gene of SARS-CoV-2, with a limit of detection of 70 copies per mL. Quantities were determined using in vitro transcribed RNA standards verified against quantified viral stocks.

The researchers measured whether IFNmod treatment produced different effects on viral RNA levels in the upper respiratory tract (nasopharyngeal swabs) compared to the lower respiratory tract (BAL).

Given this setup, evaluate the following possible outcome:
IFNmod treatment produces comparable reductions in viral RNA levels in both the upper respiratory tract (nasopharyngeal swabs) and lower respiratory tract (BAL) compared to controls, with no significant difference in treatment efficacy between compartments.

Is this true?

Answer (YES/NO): YES